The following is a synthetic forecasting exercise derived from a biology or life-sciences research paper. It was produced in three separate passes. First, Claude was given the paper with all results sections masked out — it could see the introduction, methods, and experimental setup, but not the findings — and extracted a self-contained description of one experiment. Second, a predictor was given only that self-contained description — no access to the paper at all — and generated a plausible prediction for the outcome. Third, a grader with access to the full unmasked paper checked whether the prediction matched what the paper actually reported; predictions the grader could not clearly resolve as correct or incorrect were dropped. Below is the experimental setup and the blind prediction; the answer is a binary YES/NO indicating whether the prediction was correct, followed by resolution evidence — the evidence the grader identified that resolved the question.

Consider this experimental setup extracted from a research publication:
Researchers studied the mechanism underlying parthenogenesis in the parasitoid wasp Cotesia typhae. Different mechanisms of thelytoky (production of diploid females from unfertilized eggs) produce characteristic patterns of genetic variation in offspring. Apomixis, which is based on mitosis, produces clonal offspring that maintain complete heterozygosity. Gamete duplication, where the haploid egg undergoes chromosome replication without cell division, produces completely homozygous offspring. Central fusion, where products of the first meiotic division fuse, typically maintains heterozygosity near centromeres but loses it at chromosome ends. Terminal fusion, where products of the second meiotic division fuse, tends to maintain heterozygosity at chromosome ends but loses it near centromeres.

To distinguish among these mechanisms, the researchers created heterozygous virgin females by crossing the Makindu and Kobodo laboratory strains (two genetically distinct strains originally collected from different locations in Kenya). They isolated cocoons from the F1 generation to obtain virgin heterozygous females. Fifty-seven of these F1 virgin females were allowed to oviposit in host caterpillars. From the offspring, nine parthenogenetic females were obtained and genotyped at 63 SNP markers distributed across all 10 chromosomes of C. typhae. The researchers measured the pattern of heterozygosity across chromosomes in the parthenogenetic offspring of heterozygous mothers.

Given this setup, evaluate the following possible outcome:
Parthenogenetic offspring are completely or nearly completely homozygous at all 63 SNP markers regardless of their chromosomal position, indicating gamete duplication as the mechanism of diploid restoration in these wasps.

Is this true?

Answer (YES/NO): NO